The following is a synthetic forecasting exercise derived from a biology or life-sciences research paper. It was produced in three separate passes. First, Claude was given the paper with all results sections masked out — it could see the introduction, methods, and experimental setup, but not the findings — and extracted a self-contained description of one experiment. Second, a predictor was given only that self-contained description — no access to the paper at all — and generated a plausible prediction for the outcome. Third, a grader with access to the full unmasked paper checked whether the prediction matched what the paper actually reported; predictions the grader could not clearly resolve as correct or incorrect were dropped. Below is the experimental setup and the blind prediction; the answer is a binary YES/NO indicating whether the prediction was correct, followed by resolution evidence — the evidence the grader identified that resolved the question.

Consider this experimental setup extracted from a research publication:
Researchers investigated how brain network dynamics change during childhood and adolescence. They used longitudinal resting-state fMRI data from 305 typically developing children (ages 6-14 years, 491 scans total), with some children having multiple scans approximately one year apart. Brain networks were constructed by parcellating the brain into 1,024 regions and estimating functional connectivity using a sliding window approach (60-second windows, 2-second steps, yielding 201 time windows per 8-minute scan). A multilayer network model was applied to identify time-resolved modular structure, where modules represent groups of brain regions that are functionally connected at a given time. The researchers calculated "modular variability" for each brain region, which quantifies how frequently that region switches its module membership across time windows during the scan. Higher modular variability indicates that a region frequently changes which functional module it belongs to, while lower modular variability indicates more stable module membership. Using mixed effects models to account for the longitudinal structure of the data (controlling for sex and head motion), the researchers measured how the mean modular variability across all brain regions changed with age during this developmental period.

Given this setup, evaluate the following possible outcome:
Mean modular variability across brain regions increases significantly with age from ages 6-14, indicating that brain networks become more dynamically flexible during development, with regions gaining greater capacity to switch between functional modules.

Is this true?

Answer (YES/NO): NO